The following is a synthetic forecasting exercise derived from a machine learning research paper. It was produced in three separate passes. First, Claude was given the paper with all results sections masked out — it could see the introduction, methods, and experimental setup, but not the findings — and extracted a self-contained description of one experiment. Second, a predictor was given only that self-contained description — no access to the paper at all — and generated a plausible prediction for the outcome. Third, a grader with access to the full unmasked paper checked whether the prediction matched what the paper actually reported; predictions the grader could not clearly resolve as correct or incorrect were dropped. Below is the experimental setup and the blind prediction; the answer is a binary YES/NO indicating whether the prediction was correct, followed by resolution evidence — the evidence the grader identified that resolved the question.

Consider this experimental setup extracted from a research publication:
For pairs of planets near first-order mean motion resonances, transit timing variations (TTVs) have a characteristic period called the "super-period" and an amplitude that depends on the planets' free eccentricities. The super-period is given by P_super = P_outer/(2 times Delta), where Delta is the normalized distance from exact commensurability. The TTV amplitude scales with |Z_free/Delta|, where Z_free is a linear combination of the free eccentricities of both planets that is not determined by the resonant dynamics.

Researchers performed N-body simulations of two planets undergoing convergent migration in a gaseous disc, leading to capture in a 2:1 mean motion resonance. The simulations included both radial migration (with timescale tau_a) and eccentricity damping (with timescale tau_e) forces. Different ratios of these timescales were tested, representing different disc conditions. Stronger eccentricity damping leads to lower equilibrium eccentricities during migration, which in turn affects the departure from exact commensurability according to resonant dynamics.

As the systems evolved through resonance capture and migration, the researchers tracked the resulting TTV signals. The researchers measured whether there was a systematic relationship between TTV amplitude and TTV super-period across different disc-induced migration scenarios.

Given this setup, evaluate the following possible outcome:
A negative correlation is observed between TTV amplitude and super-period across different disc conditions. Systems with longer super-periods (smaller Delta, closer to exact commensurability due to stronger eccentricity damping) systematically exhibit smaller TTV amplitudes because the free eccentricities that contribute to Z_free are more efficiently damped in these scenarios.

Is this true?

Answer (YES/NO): NO